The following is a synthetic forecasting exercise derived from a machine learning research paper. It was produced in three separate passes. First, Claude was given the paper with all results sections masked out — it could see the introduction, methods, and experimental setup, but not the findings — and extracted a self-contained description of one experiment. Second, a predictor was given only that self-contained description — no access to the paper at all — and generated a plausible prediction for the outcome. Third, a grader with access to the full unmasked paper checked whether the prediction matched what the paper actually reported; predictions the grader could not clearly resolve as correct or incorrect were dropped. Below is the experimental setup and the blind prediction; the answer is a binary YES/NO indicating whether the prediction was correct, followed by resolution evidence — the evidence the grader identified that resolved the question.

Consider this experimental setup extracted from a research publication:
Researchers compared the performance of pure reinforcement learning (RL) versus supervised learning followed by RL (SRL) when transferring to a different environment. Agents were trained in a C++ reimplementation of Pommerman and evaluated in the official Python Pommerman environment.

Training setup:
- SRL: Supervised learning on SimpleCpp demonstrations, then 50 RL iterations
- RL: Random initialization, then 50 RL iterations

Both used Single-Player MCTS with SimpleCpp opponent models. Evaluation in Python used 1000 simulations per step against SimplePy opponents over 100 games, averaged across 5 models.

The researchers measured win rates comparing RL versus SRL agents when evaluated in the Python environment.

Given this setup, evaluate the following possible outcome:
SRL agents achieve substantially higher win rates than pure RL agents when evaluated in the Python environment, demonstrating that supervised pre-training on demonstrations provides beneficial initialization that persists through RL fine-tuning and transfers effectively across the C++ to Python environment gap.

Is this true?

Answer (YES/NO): NO